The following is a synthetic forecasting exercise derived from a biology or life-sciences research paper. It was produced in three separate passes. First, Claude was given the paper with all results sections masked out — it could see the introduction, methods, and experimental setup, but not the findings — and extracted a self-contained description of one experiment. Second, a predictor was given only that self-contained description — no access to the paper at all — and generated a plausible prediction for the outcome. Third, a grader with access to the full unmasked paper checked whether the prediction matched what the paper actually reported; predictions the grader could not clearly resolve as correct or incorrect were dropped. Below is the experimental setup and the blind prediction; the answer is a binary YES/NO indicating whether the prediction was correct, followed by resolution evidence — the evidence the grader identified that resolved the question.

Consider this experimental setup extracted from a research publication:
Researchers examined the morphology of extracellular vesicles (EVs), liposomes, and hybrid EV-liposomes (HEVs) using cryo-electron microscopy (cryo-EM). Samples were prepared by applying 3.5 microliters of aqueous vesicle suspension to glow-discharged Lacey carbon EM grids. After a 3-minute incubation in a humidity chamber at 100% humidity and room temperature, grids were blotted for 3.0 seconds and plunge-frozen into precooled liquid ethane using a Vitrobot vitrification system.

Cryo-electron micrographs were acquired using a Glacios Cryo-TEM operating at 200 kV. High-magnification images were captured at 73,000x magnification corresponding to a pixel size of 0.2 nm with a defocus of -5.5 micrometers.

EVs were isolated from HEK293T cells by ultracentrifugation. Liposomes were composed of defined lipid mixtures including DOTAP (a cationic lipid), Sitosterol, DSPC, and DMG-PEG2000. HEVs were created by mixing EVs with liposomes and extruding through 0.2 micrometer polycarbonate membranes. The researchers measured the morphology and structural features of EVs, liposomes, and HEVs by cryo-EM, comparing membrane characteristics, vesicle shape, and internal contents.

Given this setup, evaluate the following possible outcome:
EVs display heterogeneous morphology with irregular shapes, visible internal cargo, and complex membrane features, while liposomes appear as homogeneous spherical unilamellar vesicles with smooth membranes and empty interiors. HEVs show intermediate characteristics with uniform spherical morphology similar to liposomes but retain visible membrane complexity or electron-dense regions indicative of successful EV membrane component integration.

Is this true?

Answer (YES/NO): NO